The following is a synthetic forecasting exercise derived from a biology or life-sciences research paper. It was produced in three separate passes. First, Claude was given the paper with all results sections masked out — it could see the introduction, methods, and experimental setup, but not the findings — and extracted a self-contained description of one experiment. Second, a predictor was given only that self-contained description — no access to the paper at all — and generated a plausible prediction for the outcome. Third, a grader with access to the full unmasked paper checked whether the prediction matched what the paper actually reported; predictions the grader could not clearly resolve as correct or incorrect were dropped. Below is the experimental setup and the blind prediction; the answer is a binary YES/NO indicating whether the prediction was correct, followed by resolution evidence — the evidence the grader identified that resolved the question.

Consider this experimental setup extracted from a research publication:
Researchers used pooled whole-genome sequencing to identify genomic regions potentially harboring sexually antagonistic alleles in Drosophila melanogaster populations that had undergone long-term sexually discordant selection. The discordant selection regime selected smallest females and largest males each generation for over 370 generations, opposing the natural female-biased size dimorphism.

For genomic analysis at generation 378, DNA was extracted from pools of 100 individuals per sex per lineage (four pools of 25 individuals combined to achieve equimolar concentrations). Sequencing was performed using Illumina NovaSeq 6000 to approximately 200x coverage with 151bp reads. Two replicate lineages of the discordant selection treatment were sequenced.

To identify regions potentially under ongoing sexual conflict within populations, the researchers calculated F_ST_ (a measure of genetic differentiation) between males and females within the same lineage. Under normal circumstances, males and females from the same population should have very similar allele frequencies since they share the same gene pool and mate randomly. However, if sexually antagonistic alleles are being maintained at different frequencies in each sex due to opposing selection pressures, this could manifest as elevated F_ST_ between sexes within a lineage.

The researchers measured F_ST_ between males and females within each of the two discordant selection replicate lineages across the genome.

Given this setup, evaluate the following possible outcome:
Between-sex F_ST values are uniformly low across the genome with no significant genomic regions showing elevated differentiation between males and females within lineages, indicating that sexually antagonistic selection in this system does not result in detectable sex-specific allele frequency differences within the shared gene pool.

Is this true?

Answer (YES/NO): NO